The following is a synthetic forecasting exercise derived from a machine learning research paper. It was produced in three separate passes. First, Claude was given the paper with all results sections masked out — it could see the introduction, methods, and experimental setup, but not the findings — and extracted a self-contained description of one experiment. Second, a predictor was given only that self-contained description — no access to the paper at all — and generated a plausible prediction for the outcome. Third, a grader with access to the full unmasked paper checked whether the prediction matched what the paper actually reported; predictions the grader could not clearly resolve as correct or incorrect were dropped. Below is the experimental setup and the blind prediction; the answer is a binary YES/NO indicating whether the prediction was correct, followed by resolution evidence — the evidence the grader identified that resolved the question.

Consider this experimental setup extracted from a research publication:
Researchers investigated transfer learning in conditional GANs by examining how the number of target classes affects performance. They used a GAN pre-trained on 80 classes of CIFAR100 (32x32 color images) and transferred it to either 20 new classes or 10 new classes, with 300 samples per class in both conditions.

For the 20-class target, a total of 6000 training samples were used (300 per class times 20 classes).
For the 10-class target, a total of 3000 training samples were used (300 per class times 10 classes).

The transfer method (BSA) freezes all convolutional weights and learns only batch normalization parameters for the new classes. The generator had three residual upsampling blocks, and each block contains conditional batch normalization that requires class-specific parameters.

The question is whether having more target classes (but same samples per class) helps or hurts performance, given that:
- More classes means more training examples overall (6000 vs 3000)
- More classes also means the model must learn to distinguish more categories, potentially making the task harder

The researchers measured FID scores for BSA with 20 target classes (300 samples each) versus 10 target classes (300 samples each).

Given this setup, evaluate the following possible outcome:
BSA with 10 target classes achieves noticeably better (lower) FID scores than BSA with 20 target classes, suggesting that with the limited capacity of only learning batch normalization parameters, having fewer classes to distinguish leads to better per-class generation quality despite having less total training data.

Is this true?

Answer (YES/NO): NO